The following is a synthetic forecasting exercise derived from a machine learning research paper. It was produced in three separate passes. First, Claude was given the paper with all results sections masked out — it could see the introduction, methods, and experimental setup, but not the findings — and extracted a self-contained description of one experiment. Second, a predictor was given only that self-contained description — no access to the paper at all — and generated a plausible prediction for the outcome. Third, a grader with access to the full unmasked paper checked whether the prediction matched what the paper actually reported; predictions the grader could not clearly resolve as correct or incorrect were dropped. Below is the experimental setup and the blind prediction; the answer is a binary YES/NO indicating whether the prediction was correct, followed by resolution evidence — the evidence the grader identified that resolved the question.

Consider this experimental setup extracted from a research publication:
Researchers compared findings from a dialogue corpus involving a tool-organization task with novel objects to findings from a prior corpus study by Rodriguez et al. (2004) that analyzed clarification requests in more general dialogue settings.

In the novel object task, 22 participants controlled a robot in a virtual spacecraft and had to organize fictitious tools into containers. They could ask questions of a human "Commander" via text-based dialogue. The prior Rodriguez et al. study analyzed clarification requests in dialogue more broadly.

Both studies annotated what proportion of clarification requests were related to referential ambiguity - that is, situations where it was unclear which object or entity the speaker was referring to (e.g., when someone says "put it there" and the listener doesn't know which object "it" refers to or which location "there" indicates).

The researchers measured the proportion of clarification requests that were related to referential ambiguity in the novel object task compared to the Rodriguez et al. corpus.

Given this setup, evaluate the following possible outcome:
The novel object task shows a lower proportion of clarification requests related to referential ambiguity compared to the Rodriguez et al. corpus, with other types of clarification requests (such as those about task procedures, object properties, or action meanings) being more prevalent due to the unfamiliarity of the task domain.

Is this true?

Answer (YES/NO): NO